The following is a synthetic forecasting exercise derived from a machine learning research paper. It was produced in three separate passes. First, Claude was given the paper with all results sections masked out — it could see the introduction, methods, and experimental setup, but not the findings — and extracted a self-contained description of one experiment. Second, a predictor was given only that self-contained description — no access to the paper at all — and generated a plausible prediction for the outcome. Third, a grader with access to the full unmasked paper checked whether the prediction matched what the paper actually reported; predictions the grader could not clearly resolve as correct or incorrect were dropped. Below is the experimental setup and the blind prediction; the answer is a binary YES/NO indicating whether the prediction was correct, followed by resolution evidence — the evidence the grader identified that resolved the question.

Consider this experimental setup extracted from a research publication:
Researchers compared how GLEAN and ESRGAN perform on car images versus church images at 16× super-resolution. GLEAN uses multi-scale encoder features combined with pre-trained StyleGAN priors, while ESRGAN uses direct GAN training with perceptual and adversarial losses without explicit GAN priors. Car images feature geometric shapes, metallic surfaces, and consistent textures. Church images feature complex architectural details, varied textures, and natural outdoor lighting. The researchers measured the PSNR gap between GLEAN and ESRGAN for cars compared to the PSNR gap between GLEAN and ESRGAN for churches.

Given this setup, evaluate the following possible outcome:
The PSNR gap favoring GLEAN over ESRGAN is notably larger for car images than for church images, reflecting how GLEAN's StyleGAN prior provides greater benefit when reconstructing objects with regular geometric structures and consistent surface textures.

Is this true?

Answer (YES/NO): NO